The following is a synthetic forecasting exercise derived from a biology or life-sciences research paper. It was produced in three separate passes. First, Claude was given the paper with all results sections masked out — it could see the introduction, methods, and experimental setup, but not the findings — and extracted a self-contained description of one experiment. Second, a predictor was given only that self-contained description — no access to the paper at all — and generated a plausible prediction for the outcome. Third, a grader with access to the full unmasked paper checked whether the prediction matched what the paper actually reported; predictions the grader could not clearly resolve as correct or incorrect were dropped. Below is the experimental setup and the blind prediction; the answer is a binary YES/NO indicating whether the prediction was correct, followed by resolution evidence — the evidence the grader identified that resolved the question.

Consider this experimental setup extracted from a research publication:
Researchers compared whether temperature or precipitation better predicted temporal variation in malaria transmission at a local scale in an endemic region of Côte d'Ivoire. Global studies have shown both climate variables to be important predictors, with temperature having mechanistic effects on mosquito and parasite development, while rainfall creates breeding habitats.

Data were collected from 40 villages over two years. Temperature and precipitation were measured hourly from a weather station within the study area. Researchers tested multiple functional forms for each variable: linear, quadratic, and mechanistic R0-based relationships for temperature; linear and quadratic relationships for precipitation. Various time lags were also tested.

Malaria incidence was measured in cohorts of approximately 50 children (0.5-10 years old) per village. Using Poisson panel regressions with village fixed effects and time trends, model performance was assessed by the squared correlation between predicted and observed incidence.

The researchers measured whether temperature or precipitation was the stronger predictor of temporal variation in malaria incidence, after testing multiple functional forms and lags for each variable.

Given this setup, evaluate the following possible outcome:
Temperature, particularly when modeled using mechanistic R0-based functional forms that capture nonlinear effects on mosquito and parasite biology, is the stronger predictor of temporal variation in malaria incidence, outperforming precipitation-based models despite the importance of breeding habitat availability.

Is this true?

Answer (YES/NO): NO